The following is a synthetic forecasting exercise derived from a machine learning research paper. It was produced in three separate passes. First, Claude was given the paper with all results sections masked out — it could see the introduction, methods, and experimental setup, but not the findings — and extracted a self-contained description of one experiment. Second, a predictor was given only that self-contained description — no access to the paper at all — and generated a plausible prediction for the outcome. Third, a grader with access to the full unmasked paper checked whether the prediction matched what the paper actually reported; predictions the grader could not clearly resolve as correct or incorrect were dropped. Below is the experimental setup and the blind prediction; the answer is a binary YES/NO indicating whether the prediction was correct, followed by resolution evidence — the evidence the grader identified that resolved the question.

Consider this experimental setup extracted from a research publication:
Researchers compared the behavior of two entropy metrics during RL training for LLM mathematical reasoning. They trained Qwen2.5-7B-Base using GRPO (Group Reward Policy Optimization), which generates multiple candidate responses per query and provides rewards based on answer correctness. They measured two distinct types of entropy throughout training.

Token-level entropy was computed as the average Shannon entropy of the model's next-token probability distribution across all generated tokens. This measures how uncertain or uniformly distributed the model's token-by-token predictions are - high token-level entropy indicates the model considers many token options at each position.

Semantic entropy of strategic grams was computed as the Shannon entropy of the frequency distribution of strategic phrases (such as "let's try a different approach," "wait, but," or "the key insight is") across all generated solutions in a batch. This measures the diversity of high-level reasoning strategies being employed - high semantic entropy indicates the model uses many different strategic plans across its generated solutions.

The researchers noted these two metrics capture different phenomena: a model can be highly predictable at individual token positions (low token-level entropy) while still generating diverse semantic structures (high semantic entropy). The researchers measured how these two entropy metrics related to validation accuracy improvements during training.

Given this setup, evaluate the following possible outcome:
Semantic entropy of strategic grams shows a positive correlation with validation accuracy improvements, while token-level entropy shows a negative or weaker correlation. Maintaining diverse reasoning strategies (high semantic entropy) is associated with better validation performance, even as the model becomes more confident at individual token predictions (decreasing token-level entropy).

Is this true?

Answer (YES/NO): YES